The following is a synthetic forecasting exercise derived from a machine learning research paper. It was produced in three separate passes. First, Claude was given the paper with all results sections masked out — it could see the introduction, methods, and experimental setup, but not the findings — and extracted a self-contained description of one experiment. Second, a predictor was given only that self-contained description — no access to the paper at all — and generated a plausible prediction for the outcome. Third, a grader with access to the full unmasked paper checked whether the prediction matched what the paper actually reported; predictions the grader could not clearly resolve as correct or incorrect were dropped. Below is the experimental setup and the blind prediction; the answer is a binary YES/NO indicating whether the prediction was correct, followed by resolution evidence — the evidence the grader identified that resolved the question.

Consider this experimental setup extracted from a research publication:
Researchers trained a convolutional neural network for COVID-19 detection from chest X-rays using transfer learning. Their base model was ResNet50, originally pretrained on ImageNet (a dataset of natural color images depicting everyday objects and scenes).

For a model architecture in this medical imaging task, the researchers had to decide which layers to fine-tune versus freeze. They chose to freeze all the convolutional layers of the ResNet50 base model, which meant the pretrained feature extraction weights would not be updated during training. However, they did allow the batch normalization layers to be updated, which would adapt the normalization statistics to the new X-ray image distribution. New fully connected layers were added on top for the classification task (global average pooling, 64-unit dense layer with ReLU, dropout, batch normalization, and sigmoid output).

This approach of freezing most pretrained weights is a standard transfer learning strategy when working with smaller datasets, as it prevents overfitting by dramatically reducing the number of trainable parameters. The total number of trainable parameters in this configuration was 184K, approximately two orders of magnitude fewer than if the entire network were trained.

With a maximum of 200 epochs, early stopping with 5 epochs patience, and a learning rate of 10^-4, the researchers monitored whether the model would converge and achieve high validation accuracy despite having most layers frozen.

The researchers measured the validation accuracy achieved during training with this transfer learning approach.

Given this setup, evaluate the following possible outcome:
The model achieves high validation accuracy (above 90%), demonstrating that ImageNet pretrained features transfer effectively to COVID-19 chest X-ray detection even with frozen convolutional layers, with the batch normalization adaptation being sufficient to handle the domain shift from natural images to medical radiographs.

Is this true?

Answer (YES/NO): YES